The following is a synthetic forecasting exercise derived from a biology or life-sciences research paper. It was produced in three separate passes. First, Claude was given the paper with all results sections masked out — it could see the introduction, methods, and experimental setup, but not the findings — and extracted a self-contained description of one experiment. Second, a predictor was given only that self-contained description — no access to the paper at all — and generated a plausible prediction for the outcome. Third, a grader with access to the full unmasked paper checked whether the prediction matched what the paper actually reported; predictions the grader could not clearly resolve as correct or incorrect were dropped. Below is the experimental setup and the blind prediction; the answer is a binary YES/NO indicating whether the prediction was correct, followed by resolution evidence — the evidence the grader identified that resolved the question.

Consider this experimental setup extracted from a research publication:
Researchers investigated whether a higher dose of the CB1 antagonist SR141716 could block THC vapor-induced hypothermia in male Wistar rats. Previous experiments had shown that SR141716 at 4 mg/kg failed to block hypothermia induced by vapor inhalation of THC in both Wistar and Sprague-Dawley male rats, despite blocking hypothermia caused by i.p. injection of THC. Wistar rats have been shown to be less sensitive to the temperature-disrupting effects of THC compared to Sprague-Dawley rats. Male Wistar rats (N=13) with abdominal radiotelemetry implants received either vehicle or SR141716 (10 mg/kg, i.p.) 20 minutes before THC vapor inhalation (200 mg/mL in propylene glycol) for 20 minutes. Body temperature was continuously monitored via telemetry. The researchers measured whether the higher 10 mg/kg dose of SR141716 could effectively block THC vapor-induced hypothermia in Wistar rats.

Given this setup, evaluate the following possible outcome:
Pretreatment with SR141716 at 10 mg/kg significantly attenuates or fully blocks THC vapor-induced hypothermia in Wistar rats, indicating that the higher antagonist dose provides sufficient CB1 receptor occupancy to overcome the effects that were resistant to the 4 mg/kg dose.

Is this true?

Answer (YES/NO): NO